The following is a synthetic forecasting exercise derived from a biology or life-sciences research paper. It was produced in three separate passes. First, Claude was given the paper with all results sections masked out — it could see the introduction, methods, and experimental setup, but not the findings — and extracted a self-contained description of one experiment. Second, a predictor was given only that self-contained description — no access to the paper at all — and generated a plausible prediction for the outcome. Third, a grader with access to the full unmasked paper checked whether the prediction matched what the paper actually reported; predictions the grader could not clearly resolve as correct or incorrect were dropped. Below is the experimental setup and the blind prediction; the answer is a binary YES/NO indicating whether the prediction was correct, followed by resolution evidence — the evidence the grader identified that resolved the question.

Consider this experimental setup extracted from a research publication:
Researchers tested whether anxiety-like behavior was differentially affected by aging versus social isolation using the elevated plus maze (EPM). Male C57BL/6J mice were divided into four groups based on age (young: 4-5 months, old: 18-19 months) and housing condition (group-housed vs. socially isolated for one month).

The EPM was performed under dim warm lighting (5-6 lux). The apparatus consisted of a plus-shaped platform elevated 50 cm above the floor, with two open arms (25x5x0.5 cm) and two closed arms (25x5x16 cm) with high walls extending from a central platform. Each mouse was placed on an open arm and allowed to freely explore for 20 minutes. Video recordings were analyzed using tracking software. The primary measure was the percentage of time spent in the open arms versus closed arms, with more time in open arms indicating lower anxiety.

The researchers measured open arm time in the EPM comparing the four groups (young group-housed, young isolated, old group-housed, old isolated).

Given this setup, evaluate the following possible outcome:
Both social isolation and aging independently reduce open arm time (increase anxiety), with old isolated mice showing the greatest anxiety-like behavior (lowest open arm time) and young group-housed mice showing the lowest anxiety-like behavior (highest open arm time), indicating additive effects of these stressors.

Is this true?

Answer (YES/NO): NO